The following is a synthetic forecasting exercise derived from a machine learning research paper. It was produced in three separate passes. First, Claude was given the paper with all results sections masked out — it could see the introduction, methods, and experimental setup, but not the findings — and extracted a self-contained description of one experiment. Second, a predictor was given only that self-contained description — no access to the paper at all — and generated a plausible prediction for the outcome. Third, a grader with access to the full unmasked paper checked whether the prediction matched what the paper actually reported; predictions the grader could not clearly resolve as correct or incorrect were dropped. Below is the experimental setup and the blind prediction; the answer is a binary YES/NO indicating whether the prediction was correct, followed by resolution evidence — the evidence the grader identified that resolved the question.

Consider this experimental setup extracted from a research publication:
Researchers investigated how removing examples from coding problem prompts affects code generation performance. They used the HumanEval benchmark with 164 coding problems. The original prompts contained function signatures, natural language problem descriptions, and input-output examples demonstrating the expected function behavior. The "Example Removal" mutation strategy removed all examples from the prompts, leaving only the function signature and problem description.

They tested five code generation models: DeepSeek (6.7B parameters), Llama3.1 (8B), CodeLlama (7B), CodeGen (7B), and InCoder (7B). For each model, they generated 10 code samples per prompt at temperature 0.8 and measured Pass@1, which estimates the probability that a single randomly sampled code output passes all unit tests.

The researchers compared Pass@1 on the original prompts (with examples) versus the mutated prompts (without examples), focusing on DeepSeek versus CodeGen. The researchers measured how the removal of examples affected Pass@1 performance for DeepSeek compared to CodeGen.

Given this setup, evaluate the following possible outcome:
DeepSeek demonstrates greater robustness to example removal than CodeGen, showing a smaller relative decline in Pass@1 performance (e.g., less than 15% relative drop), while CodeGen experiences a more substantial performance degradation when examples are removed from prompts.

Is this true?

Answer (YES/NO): NO